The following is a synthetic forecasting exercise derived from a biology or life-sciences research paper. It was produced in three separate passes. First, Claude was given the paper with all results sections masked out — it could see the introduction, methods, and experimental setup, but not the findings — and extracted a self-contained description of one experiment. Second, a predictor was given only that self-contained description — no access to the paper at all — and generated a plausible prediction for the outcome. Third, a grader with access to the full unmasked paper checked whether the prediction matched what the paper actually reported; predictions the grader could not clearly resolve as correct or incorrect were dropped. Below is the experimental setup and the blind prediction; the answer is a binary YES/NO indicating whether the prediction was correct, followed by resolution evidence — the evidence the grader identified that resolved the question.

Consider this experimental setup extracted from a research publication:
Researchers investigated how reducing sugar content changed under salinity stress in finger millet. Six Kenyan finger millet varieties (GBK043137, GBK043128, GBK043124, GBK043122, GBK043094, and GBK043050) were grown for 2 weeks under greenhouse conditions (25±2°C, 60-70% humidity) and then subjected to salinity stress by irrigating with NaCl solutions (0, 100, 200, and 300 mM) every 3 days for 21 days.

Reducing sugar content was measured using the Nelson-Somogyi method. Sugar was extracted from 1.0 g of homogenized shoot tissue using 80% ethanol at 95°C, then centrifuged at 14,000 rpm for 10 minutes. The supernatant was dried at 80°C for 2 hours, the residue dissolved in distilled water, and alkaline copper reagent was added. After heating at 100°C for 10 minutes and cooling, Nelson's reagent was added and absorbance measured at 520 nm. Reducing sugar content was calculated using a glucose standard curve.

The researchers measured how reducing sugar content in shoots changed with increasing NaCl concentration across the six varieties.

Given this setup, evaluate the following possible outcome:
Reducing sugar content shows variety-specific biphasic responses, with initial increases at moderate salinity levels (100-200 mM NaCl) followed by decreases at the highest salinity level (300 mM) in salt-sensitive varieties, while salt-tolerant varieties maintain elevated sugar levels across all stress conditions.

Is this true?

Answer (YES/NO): NO